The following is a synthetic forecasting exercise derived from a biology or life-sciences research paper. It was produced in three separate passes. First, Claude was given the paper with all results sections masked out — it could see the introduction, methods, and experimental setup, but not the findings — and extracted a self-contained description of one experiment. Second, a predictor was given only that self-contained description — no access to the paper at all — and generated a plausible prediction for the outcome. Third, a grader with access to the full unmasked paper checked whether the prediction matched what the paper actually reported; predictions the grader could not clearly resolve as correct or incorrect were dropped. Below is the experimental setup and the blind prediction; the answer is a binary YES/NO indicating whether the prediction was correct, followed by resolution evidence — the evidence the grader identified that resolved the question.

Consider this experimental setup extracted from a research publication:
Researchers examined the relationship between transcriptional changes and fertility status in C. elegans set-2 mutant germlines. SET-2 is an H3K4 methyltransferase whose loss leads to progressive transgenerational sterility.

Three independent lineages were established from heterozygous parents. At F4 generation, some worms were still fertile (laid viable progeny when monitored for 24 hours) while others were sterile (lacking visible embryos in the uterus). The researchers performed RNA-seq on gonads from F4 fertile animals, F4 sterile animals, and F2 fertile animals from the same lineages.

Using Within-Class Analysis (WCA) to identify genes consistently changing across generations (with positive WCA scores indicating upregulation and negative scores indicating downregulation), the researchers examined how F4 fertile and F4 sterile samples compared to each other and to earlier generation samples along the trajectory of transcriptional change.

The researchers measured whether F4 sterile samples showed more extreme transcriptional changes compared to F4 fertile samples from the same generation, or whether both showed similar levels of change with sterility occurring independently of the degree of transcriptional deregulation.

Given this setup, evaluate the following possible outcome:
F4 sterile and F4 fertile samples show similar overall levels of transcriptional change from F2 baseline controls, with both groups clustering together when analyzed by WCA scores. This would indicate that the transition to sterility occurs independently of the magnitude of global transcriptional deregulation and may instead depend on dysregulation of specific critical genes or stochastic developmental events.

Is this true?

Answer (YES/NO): NO